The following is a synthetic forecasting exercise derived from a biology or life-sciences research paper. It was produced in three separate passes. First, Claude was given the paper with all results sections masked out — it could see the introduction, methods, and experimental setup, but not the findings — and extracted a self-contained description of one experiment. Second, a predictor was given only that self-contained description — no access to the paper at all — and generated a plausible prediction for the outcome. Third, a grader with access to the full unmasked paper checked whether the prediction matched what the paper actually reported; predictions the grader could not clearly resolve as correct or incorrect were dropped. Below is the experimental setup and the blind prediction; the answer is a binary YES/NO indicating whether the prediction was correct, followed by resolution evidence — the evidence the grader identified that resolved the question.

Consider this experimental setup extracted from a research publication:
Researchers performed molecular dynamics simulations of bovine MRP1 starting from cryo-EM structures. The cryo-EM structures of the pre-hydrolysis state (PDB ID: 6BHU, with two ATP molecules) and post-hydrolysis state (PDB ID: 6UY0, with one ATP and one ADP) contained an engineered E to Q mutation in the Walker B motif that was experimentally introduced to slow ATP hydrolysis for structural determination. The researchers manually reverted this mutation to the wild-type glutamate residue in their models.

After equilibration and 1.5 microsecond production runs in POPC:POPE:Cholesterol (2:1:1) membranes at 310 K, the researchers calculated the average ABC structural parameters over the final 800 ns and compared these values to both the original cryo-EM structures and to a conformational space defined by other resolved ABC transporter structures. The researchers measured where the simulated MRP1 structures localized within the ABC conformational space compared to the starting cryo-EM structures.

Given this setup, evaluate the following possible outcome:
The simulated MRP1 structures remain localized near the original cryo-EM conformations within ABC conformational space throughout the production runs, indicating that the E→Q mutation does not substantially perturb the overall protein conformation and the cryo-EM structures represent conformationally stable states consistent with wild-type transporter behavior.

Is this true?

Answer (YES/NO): NO